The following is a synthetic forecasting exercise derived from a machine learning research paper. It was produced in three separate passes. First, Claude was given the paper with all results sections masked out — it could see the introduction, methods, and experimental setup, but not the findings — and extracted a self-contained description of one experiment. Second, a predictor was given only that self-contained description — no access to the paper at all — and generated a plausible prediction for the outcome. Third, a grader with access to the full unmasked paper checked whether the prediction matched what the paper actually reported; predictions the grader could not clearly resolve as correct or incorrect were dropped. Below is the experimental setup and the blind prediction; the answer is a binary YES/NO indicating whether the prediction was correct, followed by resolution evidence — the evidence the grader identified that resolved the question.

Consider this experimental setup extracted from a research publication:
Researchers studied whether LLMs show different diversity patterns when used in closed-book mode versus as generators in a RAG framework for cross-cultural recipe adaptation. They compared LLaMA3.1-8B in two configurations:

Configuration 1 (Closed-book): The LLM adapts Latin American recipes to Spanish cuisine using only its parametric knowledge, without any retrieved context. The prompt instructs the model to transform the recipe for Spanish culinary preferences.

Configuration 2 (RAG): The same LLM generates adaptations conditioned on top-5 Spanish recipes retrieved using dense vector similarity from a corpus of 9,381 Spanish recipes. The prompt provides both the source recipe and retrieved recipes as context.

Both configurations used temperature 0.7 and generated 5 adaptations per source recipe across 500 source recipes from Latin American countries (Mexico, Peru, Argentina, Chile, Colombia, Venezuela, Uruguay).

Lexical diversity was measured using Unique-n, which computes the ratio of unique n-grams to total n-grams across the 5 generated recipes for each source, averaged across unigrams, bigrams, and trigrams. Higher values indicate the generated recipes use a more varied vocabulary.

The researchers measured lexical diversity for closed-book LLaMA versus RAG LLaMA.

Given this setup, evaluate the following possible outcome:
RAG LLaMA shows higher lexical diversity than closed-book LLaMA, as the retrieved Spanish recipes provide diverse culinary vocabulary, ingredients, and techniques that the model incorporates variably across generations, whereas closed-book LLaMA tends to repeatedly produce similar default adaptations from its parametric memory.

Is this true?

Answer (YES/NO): NO